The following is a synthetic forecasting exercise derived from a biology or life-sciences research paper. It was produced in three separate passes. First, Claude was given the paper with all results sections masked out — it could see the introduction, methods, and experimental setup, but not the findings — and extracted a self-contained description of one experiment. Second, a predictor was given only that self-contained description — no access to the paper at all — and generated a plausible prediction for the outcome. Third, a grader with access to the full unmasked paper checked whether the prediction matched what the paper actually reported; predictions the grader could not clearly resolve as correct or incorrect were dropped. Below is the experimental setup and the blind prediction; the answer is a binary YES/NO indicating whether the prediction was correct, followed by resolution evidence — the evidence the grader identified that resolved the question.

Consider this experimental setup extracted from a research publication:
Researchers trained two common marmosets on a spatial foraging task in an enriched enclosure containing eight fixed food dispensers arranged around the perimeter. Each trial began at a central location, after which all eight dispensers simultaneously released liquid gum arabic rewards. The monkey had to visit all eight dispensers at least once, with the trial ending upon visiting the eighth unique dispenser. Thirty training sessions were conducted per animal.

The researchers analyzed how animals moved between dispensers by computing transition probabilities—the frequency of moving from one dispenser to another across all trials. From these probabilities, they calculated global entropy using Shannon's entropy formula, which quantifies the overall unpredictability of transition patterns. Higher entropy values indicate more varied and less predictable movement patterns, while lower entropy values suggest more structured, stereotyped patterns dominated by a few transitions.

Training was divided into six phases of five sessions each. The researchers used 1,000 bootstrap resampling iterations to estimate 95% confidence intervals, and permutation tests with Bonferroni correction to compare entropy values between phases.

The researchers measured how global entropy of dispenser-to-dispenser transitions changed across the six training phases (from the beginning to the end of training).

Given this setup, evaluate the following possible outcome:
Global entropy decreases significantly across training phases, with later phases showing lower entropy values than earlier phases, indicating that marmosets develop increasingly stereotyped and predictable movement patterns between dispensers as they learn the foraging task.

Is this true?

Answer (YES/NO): YES